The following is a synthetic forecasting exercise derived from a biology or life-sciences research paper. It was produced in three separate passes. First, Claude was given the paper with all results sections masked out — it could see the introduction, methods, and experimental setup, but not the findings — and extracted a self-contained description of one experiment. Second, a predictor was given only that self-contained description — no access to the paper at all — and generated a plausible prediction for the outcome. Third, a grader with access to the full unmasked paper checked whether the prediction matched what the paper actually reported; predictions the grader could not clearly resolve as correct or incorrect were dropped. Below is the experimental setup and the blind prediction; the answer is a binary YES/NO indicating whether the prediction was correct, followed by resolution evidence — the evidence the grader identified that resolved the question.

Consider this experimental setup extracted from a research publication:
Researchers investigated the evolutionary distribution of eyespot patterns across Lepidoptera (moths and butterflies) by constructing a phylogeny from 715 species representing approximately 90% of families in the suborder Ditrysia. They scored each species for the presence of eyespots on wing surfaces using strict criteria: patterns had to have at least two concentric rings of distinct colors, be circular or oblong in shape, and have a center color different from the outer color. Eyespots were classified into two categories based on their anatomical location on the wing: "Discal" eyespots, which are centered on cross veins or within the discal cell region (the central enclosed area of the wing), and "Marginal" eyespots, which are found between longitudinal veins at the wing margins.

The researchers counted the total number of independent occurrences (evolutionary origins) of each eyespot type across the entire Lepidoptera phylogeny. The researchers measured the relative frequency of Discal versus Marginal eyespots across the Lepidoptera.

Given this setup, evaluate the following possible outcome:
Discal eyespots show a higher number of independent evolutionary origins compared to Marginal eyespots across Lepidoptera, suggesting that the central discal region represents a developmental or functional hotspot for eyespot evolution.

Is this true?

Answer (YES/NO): YES